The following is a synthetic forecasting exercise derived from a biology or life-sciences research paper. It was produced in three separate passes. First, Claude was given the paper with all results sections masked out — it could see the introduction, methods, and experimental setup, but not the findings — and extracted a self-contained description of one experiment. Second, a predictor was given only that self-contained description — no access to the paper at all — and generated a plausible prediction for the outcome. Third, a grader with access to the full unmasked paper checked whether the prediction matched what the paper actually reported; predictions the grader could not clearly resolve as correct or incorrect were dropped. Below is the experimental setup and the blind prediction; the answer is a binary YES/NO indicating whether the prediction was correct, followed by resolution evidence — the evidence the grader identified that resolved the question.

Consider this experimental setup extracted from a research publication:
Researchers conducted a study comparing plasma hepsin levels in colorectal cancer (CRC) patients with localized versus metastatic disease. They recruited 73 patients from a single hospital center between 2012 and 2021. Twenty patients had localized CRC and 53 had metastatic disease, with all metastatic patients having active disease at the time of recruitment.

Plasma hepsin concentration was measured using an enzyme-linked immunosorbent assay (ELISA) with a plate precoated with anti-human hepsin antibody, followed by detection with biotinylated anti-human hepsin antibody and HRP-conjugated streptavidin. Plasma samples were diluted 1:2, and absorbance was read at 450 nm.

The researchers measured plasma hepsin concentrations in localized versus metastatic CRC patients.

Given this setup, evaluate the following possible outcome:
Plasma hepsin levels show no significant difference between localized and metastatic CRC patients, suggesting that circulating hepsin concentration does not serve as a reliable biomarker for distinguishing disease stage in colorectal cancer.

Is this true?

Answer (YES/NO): NO